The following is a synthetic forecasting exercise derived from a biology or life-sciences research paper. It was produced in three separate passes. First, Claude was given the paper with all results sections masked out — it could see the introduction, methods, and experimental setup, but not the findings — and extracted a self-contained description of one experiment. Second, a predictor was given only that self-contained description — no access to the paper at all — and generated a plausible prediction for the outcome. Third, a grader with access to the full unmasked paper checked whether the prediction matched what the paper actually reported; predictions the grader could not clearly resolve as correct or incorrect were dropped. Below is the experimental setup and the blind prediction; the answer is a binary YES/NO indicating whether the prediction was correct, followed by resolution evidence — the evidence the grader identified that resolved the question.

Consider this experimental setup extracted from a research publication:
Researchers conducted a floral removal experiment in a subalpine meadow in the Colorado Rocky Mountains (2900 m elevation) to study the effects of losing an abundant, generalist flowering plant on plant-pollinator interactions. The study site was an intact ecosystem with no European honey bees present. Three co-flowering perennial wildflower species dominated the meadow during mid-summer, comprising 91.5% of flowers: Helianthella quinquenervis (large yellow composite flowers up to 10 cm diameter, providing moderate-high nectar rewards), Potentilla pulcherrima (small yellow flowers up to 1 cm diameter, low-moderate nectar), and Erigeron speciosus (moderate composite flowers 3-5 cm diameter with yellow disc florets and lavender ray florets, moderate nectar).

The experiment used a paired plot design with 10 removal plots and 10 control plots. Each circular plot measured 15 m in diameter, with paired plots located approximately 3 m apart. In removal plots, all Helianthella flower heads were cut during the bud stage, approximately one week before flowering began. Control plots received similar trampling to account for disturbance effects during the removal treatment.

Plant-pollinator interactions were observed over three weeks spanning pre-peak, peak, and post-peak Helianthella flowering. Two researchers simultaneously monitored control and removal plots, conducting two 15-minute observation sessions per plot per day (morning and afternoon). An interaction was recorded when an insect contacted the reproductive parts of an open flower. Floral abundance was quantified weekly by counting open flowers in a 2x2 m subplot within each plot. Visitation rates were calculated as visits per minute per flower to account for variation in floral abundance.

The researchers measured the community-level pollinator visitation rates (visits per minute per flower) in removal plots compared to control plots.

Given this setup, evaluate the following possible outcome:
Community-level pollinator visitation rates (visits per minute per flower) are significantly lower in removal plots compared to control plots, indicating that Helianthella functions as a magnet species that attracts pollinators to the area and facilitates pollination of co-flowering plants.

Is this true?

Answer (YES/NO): NO